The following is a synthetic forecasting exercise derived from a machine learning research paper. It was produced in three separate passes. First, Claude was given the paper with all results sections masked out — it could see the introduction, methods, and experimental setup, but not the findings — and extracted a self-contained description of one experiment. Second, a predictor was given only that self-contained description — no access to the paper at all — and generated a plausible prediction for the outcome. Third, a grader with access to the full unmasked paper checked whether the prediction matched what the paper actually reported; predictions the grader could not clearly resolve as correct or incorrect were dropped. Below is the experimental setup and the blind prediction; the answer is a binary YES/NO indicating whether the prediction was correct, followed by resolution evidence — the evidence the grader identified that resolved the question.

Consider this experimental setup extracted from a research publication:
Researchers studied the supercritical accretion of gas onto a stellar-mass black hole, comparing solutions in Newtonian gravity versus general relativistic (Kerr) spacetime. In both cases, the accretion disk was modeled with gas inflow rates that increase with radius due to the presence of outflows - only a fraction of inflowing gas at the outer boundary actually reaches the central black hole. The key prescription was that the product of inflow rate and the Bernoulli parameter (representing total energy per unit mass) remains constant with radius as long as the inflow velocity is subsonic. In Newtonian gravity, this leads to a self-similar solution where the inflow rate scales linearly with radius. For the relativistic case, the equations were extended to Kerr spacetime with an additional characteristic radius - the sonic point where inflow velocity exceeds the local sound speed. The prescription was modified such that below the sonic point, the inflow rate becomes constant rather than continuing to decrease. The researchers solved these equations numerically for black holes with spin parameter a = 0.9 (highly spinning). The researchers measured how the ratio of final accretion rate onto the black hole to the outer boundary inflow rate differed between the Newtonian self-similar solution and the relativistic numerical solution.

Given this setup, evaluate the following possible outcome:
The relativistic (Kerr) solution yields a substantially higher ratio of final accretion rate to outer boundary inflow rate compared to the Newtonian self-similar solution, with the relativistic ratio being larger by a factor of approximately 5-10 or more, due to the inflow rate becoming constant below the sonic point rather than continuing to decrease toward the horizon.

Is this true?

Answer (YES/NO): NO